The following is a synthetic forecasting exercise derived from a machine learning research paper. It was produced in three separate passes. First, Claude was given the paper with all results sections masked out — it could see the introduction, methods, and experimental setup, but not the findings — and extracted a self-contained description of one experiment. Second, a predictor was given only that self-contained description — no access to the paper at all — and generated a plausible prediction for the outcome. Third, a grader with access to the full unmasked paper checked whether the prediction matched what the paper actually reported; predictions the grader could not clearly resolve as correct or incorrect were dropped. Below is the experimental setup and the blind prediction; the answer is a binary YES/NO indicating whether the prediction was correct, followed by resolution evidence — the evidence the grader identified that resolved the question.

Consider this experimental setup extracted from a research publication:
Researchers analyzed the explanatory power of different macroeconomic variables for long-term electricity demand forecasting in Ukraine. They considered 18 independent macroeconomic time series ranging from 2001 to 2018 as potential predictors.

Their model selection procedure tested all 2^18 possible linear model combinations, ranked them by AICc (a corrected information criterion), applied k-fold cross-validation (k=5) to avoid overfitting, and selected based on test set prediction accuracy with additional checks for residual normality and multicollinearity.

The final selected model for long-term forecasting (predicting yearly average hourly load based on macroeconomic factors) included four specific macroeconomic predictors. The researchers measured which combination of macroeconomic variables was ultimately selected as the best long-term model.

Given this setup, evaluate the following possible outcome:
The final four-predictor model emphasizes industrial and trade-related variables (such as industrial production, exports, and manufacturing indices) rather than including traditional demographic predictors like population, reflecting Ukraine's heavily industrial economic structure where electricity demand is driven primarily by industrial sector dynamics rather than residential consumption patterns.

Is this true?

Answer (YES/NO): NO